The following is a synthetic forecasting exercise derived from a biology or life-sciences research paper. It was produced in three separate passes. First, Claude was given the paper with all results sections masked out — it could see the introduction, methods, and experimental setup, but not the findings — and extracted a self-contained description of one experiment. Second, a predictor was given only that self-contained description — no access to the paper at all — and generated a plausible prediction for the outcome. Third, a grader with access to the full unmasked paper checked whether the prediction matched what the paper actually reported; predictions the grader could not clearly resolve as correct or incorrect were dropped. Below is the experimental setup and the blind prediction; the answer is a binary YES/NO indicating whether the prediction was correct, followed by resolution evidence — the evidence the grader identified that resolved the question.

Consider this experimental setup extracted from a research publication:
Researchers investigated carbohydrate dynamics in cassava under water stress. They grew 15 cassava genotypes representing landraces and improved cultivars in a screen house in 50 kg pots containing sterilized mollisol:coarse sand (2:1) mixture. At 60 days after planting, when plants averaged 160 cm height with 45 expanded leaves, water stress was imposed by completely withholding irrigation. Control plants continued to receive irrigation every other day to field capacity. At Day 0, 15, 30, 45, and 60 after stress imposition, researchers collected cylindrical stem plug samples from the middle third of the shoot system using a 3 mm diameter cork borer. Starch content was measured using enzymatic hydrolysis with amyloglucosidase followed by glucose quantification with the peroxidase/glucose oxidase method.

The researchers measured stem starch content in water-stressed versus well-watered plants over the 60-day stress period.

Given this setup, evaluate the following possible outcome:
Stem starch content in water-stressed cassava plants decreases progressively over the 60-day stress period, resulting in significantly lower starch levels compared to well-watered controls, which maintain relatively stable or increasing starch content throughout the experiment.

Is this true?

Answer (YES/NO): NO